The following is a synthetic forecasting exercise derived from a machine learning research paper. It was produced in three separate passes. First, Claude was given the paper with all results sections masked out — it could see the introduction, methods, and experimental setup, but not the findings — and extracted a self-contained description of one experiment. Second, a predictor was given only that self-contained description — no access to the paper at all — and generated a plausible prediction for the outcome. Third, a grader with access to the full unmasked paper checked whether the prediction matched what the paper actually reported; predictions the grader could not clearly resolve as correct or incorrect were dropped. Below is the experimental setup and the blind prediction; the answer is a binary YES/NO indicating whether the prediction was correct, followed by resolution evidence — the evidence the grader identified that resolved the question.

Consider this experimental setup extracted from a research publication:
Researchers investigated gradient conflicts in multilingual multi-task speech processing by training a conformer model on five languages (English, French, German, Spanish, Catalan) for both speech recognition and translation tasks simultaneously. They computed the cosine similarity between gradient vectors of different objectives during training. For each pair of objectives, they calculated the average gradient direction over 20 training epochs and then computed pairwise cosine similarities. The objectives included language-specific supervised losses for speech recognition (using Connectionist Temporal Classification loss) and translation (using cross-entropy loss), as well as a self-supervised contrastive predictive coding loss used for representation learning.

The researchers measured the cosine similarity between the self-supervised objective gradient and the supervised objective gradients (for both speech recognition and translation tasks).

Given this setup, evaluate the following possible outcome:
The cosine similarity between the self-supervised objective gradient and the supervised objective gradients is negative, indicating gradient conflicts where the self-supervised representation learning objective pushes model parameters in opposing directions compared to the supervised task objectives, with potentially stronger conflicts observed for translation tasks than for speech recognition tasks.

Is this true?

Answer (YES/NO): NO